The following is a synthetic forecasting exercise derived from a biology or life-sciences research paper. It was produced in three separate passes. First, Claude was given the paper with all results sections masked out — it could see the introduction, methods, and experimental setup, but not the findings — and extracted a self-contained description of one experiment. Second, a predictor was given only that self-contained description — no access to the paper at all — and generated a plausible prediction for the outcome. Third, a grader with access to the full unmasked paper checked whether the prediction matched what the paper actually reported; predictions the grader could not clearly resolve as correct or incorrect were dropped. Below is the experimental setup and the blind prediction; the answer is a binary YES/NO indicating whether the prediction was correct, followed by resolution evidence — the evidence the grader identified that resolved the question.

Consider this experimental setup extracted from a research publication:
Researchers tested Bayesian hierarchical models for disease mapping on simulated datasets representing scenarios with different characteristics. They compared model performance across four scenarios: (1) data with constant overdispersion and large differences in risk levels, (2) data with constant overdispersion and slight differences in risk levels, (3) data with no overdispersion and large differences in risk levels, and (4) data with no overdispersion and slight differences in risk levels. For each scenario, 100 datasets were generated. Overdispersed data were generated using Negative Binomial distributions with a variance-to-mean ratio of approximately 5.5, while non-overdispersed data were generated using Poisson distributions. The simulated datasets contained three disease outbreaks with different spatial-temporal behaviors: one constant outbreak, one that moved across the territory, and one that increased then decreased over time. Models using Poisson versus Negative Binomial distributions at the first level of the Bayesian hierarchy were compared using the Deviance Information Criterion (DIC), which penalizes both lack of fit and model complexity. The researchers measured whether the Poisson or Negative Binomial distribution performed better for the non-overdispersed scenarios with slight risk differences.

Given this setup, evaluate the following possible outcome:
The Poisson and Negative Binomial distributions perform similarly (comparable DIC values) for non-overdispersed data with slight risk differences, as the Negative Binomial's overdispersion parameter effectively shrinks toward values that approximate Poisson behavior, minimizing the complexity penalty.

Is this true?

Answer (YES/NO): NO